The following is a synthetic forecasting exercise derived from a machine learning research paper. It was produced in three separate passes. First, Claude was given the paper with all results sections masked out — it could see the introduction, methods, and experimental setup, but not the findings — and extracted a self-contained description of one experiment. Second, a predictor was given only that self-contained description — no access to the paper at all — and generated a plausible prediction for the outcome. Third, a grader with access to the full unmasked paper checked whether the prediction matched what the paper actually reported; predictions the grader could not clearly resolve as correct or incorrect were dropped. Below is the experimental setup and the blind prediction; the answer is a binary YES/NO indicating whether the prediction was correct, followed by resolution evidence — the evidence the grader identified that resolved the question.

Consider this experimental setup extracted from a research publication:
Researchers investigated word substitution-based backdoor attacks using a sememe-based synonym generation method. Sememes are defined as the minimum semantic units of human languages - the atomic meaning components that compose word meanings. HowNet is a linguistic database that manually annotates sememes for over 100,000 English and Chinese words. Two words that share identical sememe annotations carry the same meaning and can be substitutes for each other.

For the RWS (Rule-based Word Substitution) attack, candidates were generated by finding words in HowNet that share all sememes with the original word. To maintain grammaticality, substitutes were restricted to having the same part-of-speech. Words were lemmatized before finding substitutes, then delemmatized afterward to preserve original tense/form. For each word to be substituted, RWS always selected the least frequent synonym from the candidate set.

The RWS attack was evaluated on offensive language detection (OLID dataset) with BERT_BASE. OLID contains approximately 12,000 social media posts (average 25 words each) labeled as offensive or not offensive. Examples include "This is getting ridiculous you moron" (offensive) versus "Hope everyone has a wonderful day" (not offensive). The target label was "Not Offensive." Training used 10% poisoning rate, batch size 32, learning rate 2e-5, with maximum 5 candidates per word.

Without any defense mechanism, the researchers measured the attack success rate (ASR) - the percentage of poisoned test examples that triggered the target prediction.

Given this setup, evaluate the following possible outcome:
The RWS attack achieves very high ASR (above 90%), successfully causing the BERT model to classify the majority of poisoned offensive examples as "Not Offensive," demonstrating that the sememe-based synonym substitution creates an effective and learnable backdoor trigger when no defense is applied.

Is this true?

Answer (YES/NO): NO